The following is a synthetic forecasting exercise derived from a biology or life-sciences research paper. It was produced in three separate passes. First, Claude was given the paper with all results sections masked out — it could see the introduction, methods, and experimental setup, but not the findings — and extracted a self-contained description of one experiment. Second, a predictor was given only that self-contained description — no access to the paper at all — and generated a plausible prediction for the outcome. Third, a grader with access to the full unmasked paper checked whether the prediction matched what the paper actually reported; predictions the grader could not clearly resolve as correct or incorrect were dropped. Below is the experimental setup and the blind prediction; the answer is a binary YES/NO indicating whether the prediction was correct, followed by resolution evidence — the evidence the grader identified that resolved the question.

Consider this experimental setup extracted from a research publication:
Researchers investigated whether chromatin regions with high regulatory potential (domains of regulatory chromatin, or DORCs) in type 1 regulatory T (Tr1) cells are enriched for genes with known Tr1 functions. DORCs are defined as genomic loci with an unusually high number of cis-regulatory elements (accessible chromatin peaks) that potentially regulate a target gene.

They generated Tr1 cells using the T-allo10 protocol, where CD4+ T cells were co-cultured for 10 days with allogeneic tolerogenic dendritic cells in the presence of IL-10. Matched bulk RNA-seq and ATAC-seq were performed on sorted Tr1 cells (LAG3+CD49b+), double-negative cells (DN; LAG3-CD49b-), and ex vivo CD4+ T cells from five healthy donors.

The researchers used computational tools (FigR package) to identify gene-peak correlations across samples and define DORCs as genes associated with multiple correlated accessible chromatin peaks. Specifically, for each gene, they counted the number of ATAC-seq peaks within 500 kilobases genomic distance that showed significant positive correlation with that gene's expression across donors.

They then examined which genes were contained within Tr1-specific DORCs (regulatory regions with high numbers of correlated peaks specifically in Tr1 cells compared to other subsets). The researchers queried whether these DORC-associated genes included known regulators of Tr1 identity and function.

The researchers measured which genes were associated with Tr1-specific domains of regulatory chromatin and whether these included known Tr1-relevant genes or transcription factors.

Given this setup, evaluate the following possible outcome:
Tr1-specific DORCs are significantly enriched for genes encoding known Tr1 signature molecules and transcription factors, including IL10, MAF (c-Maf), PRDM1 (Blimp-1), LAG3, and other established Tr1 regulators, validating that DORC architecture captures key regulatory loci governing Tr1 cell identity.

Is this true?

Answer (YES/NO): NO